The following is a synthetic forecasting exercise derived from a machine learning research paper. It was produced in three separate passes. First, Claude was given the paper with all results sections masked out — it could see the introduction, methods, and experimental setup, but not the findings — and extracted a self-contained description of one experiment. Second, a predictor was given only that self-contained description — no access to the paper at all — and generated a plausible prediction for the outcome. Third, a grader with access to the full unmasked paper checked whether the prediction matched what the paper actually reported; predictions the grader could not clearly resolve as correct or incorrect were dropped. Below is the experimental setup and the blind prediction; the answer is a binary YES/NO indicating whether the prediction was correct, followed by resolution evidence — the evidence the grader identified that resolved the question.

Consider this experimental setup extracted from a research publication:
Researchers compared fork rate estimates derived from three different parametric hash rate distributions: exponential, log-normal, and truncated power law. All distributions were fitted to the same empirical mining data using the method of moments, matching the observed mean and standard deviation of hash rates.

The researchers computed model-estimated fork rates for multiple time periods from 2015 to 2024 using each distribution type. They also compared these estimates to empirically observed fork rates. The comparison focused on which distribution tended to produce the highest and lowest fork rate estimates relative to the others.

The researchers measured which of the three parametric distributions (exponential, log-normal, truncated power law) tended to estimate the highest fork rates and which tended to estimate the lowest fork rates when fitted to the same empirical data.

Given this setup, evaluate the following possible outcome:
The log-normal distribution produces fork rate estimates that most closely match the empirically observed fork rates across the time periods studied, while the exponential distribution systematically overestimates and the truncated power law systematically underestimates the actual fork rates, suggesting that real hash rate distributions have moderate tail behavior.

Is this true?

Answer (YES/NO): NO